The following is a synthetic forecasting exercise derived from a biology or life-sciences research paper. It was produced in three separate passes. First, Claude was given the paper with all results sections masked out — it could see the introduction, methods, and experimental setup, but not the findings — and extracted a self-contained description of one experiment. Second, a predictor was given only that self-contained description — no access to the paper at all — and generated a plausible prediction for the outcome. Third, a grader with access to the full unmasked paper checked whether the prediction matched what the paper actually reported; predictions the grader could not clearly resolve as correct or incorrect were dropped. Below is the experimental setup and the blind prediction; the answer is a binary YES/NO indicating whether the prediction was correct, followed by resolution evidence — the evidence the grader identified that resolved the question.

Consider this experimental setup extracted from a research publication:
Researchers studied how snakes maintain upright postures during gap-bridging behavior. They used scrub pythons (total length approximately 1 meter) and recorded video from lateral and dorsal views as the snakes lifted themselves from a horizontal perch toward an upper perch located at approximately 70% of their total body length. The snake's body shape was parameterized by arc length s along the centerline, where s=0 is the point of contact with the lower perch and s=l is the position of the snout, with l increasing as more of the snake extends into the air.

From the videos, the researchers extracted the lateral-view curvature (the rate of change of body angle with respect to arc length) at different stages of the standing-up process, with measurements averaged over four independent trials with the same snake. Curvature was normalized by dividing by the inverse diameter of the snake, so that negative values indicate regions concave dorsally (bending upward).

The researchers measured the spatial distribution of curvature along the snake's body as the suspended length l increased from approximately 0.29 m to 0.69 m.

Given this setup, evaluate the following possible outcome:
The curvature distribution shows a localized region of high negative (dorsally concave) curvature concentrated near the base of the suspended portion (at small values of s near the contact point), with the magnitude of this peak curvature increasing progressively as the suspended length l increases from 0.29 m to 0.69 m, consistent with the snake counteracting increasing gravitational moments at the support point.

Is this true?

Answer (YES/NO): NO